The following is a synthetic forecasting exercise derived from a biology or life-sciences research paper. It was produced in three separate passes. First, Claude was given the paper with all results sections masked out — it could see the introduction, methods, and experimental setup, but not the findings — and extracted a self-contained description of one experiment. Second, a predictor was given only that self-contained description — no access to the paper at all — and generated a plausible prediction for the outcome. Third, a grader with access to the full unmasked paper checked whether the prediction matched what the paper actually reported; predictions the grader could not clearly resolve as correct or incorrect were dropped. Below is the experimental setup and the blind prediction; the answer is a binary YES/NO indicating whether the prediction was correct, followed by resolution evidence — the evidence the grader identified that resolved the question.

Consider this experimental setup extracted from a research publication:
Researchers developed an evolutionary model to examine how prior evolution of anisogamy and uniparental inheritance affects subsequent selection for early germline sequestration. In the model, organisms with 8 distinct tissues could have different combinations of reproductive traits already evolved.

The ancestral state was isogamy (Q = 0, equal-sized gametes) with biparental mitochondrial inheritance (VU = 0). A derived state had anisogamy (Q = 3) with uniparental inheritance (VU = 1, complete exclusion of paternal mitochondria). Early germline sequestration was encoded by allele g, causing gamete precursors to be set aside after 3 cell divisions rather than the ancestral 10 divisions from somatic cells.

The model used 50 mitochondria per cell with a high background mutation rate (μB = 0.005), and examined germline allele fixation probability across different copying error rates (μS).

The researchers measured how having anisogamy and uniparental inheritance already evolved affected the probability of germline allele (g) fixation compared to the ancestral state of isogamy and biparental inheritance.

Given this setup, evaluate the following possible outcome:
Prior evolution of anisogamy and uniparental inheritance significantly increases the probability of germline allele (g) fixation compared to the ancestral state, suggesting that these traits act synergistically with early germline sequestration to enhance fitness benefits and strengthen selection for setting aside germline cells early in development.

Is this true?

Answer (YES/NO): NO